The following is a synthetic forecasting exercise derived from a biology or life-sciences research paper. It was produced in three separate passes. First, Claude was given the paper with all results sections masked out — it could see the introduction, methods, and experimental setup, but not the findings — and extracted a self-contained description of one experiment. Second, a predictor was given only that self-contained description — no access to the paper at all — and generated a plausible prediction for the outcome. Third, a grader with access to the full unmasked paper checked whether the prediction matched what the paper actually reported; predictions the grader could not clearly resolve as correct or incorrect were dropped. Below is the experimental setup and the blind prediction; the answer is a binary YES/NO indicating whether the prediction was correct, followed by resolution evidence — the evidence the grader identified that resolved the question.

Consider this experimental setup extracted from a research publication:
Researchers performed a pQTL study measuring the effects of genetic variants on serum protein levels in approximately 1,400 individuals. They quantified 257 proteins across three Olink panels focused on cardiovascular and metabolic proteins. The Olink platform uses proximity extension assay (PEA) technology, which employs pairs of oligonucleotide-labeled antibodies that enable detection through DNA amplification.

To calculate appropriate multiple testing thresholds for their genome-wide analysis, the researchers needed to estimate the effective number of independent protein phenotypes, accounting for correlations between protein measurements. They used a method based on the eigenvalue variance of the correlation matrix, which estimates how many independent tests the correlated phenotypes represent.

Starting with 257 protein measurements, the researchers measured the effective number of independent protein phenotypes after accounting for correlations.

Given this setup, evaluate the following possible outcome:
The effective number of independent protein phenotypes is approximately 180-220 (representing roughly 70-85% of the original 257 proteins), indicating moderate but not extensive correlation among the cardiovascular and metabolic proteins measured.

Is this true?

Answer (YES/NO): NO